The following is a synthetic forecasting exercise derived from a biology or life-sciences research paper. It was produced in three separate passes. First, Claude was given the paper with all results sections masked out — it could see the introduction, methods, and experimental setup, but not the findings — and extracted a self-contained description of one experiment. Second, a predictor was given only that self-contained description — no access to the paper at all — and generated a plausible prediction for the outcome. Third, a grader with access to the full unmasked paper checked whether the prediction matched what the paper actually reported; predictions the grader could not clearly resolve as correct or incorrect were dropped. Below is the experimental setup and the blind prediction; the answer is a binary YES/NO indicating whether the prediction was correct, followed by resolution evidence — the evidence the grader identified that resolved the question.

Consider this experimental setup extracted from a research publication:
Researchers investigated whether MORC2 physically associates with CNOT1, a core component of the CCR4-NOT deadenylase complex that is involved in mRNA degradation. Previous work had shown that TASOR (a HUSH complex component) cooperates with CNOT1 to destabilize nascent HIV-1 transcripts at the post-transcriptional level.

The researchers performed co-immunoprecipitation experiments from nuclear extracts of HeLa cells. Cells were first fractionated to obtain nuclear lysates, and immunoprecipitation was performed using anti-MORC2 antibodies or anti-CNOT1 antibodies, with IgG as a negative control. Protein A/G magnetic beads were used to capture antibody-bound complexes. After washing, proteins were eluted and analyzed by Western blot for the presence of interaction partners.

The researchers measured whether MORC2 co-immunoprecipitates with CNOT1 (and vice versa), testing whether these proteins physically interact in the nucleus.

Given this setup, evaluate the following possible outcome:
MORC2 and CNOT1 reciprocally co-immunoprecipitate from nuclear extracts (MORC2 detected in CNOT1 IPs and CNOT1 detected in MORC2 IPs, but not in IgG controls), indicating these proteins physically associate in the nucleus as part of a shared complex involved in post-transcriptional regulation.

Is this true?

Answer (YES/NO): YES